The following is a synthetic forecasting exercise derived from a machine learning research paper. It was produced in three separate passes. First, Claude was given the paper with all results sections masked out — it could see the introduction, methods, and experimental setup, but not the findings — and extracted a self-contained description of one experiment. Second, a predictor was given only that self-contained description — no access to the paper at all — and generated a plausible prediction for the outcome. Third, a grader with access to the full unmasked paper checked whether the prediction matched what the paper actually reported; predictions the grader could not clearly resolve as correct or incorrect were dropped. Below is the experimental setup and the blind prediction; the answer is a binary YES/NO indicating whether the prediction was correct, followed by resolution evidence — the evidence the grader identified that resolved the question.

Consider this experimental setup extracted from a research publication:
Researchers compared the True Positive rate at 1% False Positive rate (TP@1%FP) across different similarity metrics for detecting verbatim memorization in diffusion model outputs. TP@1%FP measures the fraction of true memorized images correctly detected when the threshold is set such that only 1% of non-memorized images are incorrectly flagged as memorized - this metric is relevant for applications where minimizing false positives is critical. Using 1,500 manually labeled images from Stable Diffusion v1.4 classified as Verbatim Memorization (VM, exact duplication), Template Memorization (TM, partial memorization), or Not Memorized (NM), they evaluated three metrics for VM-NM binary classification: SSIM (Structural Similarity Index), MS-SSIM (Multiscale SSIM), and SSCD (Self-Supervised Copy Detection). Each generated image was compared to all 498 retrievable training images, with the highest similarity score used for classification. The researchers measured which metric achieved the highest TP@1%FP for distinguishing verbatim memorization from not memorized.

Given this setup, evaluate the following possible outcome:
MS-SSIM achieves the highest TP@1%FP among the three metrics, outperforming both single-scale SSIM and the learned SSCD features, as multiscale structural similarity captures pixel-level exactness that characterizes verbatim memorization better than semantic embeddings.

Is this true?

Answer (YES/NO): NO